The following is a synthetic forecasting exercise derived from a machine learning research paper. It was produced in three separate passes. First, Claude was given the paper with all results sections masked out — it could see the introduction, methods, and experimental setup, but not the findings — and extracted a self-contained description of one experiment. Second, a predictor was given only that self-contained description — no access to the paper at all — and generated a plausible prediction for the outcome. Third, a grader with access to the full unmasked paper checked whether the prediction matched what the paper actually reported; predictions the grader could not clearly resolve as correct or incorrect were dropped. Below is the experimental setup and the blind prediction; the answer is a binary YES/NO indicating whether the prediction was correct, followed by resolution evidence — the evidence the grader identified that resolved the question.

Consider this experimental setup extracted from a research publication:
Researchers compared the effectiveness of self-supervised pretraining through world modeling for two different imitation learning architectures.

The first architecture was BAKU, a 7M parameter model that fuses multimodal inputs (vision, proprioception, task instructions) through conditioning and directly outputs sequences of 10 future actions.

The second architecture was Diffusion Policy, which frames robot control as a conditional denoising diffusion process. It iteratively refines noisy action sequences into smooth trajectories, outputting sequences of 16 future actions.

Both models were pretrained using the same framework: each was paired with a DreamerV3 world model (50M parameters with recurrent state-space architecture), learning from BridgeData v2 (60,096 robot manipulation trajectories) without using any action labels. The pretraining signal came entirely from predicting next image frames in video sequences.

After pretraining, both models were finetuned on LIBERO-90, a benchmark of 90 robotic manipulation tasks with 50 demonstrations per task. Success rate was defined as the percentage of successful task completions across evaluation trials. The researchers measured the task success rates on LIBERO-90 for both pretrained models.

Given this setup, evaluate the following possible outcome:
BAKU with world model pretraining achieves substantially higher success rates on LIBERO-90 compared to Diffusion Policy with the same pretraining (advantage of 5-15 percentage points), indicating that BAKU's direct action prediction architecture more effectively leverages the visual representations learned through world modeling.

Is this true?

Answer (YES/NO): NO